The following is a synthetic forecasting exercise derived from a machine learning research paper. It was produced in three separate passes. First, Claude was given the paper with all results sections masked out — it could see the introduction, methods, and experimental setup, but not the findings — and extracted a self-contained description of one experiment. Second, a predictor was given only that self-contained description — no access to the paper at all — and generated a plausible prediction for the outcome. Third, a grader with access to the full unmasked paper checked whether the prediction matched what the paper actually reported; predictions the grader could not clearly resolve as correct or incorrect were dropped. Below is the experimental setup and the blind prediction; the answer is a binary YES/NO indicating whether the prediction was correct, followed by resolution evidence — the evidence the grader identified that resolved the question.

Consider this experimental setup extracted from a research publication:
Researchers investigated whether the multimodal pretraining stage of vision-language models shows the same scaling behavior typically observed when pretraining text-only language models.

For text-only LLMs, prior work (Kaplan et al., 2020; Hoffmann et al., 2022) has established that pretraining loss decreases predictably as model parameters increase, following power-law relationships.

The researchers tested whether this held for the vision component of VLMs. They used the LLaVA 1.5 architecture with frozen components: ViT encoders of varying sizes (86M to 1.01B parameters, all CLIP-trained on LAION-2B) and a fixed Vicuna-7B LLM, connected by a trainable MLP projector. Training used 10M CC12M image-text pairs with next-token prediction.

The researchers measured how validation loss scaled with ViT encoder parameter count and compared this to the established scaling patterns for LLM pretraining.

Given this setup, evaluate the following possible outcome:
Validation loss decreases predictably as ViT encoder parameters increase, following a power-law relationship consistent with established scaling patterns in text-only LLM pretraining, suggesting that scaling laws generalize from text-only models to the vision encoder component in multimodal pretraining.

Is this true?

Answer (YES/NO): NO